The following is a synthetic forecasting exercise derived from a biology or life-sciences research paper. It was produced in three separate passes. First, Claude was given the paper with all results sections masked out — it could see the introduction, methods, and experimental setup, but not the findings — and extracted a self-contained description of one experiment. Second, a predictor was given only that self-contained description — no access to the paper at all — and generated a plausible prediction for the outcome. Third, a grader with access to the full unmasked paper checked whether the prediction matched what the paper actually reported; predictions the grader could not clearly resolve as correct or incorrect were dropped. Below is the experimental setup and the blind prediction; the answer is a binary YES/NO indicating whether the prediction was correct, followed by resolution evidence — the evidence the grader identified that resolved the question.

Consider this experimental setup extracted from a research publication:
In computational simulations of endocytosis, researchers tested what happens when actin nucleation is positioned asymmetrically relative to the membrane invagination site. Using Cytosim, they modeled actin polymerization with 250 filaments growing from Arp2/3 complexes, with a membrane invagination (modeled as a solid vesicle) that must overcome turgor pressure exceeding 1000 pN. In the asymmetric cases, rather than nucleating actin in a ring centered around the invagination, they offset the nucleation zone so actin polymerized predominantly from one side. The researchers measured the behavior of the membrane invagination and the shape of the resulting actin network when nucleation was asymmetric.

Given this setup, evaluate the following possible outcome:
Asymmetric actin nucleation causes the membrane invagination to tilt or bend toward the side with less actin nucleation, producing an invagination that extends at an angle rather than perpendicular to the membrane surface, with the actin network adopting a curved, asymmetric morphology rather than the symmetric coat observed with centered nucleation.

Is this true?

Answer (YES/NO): NO